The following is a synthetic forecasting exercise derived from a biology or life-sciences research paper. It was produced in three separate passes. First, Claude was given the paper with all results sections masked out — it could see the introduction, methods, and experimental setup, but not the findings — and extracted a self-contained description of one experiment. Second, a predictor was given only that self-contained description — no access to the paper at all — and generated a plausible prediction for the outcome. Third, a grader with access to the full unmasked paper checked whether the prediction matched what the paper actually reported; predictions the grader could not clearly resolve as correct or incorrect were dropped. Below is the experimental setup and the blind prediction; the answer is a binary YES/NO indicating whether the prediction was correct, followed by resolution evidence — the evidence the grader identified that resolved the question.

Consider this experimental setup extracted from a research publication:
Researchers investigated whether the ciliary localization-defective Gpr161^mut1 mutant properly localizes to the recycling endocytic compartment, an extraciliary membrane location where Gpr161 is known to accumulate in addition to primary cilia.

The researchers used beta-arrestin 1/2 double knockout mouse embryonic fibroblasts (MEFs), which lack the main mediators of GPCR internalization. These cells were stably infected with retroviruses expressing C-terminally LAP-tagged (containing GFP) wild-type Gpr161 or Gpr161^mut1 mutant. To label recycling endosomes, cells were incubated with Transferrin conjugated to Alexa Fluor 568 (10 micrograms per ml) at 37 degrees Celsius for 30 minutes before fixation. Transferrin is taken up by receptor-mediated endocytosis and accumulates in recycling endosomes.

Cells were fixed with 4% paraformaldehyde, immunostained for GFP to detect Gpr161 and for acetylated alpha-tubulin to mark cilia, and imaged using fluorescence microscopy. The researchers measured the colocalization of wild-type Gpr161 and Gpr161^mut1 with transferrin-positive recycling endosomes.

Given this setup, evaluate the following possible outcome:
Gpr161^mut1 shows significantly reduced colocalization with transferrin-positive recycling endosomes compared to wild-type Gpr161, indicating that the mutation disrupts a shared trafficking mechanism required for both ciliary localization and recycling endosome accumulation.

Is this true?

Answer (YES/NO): NO